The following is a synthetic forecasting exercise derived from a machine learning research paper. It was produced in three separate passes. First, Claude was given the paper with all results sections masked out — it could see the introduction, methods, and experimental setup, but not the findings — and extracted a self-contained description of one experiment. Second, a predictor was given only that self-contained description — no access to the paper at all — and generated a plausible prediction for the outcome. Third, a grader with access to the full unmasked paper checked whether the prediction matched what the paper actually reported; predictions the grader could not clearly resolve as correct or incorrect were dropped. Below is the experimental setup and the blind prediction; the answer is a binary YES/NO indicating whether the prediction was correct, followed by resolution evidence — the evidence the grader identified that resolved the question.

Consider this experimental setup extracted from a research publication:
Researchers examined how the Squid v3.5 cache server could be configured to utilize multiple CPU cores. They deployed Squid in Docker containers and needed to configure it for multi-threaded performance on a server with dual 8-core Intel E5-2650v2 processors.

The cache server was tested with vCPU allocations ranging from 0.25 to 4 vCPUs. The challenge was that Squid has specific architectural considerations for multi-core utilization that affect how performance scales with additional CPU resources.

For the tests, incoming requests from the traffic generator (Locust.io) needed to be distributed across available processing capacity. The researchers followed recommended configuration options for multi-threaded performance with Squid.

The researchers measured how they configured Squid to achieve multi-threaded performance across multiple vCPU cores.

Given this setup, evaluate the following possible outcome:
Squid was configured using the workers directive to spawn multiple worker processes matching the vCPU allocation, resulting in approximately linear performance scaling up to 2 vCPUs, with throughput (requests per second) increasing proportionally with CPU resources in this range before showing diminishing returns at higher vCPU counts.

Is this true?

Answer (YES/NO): NO